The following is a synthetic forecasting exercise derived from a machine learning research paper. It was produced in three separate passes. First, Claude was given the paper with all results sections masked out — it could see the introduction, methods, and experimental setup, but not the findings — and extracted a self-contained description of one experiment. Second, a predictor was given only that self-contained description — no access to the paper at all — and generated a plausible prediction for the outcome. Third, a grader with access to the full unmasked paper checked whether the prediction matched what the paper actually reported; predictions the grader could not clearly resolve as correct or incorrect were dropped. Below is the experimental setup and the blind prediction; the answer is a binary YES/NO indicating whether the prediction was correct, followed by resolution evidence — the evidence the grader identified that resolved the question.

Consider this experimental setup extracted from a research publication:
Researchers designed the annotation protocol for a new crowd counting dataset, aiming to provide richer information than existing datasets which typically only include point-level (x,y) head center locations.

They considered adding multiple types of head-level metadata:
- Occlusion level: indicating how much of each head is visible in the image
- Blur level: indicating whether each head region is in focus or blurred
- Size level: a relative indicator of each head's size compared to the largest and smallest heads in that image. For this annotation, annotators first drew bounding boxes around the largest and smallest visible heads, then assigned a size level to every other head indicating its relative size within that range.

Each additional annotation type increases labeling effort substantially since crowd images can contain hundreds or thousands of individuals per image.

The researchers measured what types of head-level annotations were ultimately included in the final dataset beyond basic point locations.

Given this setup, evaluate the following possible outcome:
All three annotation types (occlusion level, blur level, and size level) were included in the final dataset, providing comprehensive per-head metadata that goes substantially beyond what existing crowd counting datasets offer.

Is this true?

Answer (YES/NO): YES